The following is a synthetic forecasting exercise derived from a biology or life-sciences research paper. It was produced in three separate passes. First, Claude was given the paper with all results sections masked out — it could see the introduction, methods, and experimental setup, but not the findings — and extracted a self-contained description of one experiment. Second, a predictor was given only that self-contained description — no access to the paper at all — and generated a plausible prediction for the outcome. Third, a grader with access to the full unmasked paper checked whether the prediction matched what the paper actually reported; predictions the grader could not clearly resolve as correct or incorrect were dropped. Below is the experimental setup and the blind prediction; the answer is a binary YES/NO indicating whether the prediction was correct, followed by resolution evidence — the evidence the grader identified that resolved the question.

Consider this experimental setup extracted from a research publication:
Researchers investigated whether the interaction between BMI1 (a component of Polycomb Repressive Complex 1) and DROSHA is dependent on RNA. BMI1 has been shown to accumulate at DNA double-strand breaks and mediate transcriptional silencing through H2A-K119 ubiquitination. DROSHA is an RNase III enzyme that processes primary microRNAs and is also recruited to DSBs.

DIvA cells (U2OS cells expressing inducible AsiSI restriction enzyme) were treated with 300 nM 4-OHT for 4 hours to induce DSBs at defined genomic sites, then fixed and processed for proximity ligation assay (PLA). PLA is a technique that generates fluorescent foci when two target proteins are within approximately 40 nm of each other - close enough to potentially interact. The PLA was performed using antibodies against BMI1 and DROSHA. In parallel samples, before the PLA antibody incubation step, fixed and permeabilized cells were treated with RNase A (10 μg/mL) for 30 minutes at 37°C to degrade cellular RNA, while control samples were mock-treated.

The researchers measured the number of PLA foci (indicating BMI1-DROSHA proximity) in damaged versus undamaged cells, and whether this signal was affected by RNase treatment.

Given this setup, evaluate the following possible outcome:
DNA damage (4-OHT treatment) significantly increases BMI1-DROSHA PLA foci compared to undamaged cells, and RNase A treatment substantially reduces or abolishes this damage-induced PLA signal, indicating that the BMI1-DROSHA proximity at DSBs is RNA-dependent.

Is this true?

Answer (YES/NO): YES